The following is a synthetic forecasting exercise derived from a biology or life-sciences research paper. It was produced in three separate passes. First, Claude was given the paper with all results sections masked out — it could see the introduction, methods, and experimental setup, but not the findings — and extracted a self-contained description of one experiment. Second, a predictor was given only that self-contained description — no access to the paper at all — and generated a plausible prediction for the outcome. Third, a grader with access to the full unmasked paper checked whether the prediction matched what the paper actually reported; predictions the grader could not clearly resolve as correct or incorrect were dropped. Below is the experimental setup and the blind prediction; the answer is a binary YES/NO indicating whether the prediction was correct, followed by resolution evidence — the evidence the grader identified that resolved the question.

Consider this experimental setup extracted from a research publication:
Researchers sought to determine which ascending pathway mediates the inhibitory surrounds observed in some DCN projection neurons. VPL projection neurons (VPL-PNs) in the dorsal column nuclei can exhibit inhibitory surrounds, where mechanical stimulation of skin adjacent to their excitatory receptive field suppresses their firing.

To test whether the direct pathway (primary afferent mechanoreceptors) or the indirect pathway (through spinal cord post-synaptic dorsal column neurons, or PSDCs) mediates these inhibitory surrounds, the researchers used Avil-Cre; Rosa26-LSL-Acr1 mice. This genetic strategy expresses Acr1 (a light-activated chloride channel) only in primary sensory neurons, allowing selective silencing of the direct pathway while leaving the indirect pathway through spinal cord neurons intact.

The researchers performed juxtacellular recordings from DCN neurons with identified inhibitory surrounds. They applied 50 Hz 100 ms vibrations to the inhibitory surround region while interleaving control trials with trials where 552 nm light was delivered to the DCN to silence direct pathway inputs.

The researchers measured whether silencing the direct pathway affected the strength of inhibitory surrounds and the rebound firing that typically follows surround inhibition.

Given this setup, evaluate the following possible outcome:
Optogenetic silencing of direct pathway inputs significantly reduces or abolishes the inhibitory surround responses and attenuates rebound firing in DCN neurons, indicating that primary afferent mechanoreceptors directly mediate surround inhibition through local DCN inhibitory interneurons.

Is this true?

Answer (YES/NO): YES